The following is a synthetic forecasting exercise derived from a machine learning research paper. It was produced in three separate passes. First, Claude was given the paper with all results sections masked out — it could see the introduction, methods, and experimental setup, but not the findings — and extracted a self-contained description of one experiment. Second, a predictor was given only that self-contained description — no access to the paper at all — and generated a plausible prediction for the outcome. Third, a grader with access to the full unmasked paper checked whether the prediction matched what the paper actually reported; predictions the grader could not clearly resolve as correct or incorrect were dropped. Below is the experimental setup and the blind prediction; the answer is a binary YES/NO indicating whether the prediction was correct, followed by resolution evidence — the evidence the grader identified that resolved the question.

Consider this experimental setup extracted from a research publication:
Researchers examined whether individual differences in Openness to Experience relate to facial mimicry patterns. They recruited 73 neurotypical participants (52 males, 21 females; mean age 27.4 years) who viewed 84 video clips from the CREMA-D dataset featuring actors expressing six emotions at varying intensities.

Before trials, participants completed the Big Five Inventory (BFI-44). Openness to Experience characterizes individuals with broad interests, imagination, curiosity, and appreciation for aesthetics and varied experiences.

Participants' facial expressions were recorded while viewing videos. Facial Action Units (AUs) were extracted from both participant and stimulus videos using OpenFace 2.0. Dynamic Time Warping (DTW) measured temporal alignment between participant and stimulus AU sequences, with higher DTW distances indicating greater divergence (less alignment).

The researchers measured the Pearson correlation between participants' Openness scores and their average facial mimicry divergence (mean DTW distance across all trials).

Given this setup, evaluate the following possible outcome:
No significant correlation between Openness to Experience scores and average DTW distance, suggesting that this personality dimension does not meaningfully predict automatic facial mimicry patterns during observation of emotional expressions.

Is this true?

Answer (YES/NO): YES